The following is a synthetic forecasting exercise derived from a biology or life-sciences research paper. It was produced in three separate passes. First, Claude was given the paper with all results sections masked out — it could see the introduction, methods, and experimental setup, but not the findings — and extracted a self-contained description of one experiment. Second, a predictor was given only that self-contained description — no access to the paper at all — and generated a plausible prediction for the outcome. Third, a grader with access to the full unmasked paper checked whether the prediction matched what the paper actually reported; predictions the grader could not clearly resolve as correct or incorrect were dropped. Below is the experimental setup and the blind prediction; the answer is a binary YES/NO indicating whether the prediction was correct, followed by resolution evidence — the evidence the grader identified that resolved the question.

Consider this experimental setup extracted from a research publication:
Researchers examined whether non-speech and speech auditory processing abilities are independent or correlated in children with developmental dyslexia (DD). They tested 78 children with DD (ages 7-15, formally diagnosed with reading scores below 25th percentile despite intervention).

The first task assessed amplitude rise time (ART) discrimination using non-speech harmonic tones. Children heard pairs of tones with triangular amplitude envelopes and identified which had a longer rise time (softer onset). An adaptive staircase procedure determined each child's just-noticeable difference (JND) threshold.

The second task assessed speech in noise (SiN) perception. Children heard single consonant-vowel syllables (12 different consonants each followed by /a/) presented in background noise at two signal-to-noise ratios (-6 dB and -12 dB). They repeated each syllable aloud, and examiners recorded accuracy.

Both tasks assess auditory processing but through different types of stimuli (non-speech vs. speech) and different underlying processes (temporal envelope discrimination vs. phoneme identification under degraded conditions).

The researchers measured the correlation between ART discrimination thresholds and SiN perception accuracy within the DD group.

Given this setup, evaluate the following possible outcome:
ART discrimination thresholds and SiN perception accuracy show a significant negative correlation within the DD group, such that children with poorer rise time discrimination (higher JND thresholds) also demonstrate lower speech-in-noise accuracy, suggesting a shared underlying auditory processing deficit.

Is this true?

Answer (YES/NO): NO